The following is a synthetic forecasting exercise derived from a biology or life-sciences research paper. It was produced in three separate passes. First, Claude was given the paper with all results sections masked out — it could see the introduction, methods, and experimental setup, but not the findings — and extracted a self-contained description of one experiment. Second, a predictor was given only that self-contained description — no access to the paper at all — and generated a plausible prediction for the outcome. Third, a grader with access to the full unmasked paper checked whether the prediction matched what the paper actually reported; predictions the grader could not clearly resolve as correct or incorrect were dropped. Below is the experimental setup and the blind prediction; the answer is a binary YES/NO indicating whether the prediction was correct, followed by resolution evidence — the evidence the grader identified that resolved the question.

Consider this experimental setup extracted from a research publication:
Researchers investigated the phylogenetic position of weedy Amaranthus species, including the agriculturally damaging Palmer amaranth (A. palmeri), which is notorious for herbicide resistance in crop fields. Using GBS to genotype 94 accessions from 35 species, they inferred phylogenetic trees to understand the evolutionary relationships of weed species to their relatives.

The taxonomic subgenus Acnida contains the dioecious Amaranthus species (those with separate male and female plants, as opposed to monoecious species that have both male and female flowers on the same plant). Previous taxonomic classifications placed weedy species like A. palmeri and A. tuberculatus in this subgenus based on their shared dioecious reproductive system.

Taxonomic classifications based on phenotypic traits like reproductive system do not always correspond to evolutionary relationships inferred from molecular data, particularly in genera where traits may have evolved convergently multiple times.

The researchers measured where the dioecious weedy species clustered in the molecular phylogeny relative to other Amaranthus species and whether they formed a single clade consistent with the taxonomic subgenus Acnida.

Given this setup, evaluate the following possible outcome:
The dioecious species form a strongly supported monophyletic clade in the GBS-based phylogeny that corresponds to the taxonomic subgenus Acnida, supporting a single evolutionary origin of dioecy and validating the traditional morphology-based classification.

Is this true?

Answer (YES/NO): NO